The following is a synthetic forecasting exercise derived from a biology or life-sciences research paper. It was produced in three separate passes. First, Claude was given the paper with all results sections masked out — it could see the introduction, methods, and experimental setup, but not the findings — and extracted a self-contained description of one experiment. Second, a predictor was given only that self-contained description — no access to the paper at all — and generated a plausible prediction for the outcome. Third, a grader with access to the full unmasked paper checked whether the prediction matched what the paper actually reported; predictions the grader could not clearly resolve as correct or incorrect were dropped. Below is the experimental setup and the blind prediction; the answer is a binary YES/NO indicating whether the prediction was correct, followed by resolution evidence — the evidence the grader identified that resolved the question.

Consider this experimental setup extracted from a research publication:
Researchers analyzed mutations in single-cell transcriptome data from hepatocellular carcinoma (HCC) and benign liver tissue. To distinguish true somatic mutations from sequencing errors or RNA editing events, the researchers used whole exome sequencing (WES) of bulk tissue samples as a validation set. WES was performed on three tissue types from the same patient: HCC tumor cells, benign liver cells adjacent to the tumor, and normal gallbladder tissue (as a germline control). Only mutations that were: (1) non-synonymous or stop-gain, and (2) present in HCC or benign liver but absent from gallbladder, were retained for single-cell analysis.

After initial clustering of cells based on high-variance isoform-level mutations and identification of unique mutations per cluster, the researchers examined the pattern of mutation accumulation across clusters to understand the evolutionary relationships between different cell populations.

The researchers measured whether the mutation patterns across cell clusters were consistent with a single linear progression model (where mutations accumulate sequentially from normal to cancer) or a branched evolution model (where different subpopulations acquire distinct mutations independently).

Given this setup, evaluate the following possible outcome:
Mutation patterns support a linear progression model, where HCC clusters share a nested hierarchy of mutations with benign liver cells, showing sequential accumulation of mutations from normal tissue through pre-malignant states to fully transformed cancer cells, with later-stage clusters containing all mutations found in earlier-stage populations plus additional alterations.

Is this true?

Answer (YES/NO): NO